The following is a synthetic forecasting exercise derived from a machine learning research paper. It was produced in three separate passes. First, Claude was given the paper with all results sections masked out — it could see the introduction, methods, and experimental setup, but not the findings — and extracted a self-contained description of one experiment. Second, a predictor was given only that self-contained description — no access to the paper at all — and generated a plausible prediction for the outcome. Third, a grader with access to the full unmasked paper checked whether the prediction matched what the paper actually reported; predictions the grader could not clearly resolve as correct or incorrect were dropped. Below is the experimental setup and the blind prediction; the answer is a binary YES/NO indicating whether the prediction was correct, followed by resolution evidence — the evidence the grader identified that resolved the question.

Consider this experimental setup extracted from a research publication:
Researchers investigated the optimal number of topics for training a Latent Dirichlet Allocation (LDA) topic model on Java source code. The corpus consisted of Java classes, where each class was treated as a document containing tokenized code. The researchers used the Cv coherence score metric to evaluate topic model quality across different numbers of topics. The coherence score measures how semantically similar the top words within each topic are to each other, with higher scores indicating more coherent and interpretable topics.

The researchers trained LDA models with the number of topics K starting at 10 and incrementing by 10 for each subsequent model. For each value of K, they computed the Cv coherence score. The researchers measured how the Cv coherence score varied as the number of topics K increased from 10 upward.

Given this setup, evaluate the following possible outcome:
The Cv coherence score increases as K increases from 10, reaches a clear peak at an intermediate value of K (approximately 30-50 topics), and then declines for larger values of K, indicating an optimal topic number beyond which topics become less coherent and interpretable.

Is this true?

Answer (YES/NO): NO